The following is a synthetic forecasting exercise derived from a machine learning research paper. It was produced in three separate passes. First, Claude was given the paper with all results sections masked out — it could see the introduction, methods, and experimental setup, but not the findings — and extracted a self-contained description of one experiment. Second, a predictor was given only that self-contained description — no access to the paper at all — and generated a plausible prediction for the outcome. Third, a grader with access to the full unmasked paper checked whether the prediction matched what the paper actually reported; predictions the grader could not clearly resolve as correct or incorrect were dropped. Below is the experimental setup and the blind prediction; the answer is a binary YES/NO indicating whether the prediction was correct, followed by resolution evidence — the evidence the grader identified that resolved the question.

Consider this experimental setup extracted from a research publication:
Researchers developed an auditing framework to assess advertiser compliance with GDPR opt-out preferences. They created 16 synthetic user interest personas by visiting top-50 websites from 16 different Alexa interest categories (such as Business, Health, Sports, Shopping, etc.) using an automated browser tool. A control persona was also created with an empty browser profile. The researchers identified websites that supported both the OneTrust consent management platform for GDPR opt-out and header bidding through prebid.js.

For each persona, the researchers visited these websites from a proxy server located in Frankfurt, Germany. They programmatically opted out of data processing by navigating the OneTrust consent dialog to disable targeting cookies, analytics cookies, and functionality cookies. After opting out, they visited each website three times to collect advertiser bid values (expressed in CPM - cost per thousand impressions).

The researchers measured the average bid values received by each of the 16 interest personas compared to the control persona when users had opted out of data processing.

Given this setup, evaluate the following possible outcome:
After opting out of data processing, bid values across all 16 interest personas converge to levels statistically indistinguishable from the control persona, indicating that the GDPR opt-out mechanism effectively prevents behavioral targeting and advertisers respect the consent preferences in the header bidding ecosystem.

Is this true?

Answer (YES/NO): NO